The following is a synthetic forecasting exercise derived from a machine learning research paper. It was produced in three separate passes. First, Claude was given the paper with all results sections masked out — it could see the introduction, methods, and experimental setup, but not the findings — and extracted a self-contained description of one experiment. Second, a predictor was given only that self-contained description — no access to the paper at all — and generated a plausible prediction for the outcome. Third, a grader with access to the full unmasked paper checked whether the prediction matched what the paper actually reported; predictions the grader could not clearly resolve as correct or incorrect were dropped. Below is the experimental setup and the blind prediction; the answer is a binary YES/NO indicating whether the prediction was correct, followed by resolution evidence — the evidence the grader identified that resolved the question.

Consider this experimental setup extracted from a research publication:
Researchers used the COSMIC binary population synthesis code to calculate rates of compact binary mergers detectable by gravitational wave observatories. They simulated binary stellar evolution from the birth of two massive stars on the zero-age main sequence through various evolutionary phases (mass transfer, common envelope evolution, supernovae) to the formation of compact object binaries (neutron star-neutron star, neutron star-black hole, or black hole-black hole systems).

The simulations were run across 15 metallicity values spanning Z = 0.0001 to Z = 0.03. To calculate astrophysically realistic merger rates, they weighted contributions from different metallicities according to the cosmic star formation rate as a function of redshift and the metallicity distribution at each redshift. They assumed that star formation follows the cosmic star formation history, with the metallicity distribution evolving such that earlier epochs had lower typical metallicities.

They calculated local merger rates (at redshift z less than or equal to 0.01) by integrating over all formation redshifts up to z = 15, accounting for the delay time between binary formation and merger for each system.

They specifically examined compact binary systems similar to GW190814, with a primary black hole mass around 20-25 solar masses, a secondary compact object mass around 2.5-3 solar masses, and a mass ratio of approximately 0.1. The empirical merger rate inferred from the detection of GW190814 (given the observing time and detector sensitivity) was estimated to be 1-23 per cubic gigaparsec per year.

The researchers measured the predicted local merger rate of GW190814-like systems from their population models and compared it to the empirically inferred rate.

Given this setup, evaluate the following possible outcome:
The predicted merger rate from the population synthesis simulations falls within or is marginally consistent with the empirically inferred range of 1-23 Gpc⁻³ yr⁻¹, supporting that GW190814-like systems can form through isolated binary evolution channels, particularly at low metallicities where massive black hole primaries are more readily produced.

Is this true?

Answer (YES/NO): NO